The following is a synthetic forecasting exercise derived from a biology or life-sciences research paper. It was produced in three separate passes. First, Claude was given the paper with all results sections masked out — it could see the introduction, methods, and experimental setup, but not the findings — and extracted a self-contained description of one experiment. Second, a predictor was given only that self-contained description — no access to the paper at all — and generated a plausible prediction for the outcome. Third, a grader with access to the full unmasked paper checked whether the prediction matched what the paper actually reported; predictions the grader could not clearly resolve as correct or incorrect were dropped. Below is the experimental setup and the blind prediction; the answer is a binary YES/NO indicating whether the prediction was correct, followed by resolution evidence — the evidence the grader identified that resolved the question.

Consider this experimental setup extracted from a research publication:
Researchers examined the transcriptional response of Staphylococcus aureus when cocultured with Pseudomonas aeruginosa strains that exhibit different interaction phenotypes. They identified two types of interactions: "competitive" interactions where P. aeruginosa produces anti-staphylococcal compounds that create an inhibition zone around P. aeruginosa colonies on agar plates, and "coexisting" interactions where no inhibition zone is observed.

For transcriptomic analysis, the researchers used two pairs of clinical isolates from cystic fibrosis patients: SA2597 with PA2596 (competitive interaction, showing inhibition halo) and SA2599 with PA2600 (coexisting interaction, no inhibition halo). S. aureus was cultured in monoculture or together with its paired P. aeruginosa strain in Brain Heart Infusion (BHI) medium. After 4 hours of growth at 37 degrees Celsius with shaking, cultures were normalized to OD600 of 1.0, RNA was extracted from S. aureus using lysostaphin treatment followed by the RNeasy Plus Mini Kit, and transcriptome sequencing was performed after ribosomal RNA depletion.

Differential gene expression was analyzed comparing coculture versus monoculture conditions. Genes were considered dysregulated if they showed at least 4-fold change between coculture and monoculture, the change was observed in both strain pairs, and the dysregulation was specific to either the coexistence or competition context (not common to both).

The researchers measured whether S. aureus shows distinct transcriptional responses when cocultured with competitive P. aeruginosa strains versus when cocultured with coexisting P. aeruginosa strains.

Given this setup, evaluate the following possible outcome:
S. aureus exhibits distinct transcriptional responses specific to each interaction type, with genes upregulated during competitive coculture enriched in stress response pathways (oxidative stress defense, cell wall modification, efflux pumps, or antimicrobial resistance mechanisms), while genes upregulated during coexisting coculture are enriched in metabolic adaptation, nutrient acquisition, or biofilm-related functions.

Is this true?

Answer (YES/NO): NO